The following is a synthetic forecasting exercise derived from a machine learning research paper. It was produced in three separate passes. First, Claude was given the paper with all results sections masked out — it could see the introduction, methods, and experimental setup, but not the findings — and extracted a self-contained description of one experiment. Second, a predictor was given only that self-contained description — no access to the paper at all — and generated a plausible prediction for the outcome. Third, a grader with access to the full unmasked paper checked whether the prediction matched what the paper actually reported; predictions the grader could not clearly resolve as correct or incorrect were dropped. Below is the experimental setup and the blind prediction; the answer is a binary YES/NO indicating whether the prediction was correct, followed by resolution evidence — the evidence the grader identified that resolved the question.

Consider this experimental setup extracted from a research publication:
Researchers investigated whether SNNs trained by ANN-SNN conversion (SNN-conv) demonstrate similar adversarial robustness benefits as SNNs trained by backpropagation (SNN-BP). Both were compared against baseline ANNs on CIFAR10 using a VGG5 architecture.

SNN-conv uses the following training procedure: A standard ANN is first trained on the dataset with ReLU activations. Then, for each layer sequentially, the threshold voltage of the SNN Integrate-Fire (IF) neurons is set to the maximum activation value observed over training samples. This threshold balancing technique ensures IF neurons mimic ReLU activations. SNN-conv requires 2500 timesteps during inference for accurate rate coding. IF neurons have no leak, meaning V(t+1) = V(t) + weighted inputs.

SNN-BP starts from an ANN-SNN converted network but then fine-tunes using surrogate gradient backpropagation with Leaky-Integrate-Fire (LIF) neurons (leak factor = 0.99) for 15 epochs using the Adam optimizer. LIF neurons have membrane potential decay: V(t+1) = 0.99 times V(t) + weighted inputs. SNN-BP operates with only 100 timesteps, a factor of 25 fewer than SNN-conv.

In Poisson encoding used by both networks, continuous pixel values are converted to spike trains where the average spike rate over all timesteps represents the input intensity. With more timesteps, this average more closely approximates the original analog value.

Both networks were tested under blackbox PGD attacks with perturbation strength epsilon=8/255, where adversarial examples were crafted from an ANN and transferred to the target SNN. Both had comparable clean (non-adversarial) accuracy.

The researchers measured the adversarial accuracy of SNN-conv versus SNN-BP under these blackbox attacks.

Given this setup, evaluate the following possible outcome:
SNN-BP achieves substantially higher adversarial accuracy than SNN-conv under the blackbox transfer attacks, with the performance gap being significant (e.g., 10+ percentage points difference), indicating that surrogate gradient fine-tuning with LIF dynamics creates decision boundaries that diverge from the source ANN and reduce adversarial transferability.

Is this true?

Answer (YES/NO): NO